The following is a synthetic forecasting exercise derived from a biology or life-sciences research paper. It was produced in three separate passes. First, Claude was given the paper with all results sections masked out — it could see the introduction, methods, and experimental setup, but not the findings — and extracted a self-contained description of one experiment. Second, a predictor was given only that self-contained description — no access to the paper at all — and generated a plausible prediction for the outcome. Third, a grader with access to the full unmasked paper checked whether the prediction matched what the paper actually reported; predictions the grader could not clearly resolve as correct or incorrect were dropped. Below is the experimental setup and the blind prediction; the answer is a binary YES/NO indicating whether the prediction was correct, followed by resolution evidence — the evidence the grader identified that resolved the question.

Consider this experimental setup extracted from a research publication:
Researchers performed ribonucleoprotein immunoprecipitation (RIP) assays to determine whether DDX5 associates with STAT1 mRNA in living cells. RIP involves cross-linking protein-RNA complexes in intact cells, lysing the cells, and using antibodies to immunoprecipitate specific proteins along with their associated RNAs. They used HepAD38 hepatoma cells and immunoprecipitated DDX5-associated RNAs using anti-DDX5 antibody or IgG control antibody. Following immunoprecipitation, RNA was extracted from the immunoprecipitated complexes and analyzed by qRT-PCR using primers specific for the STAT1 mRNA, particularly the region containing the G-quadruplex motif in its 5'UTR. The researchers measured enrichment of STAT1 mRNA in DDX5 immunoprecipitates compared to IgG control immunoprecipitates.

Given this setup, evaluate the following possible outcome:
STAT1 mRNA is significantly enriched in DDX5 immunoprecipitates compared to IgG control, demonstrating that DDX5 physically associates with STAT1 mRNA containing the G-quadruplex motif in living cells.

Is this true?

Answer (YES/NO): YES